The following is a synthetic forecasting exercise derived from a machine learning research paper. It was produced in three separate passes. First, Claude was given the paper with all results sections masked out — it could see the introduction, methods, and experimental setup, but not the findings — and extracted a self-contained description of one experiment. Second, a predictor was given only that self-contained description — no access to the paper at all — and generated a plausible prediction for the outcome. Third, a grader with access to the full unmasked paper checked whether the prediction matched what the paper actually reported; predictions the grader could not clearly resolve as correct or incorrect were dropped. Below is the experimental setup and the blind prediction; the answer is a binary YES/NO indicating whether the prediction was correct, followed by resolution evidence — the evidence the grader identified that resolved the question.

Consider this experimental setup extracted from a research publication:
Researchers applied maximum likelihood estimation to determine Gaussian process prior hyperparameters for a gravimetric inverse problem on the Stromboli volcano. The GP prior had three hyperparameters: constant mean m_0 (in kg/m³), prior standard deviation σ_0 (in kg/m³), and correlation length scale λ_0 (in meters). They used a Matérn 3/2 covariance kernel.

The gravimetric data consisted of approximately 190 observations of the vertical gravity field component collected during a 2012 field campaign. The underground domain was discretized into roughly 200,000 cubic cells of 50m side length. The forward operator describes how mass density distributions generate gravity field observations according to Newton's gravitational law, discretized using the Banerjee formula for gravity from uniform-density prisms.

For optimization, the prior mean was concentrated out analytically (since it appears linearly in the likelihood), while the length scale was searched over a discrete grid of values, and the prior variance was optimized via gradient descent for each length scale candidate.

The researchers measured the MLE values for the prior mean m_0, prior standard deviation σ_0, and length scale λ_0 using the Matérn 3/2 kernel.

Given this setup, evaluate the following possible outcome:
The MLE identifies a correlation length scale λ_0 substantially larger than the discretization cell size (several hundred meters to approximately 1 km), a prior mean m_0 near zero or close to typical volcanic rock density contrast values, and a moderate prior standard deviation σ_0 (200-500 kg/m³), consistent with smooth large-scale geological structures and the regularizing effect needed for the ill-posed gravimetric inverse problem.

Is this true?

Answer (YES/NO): NO